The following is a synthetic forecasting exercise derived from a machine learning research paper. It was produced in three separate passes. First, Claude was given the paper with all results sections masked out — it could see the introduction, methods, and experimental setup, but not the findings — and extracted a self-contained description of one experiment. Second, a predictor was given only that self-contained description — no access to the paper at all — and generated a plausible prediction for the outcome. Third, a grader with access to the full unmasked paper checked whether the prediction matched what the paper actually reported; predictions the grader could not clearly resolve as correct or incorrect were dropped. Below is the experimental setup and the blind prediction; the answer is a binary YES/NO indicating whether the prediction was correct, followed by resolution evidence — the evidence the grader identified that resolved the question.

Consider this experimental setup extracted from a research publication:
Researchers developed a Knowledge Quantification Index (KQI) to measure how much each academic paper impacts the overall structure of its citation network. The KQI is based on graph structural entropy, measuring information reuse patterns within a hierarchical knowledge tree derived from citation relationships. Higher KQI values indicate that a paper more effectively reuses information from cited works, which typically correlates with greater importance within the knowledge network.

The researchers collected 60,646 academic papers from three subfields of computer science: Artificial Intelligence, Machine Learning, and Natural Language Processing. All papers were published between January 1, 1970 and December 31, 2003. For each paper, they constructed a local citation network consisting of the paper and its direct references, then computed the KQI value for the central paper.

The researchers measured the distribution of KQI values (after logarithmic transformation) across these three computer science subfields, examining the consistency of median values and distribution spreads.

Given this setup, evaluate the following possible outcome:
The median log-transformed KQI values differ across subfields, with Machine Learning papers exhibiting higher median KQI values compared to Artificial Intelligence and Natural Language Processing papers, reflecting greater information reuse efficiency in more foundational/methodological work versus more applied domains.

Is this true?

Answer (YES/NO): NO